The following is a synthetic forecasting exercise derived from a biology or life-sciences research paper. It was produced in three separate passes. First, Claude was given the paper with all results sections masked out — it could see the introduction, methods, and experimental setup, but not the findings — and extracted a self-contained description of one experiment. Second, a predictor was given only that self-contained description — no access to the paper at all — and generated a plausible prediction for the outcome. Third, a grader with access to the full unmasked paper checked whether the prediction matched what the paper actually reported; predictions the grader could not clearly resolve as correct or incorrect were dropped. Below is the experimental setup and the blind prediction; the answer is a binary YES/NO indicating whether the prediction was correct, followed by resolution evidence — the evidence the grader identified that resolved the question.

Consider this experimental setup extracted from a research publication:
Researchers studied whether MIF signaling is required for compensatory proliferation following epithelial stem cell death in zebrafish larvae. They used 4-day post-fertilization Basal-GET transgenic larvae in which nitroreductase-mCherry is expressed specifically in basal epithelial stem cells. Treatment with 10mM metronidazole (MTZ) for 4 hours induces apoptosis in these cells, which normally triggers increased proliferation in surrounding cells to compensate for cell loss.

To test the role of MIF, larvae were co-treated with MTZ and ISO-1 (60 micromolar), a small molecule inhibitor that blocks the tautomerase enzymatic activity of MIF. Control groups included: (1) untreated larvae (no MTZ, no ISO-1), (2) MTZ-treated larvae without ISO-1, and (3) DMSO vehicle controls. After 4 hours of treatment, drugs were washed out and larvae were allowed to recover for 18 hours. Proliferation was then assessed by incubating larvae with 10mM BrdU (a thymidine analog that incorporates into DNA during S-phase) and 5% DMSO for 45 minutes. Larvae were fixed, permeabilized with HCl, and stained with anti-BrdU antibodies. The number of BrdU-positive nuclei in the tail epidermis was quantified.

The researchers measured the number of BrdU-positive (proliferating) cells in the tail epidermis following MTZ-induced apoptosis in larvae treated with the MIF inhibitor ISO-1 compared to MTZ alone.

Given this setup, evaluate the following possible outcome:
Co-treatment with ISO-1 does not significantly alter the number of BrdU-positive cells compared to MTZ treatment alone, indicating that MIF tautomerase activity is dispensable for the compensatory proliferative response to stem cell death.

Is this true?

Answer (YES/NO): NO